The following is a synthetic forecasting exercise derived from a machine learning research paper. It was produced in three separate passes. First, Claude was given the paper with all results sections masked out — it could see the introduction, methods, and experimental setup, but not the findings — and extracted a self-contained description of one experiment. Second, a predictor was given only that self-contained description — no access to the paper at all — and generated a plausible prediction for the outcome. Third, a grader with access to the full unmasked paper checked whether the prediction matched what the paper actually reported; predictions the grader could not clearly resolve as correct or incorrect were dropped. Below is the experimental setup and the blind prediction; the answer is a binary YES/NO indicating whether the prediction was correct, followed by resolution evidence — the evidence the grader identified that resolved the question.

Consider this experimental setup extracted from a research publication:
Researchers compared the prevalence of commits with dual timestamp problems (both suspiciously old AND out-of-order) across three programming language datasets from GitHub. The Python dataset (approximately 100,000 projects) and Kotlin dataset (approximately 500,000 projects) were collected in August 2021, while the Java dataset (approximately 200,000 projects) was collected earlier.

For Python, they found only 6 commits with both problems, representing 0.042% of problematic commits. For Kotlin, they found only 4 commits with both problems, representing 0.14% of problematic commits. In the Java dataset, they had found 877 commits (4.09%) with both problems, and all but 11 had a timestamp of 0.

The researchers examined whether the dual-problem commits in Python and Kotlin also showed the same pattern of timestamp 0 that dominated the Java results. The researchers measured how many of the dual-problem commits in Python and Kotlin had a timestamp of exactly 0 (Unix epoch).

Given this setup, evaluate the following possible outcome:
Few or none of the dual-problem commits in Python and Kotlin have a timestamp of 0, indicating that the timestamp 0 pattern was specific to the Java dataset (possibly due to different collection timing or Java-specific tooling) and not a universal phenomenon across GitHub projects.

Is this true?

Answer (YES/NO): YES